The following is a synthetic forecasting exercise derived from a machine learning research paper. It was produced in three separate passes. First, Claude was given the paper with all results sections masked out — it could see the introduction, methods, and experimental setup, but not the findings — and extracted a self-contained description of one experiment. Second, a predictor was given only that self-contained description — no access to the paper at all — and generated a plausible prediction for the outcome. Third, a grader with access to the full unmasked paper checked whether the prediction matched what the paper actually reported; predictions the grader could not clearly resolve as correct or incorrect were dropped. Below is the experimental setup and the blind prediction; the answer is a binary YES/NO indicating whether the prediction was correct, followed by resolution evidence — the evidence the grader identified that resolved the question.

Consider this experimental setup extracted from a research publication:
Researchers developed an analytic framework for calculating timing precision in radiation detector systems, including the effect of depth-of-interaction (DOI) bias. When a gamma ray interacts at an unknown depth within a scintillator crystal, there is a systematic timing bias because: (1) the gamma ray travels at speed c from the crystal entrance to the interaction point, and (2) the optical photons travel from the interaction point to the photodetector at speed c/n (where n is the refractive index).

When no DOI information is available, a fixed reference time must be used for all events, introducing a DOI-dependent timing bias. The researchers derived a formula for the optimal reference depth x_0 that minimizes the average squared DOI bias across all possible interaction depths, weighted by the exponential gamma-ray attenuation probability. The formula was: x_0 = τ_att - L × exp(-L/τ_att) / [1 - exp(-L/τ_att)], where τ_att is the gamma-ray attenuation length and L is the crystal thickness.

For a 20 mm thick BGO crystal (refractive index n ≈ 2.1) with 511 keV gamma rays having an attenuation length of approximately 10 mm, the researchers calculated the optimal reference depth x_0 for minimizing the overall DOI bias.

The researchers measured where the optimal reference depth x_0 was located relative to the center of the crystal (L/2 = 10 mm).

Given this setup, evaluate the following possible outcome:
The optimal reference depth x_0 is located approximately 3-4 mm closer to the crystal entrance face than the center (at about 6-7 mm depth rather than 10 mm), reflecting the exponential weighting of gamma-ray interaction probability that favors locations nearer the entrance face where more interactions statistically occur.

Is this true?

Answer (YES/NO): NO